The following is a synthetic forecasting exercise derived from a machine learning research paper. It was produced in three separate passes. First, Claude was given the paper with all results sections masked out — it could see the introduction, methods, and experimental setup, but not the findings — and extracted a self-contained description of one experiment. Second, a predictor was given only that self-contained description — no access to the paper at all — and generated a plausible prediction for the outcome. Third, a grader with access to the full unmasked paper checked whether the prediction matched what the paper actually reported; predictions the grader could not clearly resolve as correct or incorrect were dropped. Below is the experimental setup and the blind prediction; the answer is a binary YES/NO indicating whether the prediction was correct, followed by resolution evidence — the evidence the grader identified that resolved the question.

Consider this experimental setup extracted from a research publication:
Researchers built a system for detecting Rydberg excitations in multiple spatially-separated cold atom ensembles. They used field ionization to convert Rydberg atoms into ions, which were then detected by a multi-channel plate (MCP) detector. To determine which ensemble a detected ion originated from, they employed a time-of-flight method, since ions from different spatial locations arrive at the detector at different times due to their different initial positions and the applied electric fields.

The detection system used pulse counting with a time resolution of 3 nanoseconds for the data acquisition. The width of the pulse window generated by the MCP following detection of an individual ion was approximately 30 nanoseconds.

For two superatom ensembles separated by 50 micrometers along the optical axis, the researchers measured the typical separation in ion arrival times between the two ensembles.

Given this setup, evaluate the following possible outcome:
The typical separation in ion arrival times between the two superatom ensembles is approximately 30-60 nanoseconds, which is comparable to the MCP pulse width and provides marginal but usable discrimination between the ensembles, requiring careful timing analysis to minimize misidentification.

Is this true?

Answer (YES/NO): YES